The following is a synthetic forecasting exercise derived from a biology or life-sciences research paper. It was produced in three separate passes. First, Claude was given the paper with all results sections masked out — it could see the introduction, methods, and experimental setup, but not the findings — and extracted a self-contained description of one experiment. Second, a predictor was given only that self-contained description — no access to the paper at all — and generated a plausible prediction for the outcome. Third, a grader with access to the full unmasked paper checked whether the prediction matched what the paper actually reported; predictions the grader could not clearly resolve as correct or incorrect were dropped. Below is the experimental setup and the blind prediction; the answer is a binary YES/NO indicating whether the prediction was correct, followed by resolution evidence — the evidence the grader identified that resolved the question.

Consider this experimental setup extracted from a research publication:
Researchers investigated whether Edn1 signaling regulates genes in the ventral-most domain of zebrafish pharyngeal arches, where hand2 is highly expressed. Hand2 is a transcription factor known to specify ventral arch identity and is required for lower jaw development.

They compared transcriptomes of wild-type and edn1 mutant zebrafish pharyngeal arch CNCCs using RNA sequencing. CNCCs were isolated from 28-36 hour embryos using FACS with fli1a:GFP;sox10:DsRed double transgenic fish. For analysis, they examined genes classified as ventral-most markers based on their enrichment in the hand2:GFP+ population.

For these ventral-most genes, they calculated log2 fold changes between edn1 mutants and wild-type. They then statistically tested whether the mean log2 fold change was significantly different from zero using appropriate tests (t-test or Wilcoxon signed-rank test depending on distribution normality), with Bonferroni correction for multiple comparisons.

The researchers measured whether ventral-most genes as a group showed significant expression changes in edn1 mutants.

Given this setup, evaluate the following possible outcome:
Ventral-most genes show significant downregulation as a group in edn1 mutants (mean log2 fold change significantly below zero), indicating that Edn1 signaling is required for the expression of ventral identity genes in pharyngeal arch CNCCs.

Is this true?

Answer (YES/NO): NO